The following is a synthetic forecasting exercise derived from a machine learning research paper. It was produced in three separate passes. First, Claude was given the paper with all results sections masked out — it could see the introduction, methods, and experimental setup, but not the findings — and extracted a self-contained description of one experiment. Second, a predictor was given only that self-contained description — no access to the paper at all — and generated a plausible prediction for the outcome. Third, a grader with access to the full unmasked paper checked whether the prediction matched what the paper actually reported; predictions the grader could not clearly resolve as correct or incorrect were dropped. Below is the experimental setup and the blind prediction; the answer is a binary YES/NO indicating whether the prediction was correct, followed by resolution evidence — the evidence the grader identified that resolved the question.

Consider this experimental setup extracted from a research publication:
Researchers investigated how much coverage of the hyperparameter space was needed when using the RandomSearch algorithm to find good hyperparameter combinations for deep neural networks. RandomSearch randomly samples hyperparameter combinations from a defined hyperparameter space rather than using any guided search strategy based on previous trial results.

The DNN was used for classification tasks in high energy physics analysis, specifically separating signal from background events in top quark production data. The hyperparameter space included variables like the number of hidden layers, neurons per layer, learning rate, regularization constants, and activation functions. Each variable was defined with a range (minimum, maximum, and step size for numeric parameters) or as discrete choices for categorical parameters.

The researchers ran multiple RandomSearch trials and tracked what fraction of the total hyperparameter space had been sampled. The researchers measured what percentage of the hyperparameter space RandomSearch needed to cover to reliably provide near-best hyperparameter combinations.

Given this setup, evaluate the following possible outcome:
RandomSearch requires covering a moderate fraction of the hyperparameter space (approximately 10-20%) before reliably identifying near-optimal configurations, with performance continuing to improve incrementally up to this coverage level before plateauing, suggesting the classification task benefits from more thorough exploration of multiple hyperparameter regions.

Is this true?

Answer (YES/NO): NO